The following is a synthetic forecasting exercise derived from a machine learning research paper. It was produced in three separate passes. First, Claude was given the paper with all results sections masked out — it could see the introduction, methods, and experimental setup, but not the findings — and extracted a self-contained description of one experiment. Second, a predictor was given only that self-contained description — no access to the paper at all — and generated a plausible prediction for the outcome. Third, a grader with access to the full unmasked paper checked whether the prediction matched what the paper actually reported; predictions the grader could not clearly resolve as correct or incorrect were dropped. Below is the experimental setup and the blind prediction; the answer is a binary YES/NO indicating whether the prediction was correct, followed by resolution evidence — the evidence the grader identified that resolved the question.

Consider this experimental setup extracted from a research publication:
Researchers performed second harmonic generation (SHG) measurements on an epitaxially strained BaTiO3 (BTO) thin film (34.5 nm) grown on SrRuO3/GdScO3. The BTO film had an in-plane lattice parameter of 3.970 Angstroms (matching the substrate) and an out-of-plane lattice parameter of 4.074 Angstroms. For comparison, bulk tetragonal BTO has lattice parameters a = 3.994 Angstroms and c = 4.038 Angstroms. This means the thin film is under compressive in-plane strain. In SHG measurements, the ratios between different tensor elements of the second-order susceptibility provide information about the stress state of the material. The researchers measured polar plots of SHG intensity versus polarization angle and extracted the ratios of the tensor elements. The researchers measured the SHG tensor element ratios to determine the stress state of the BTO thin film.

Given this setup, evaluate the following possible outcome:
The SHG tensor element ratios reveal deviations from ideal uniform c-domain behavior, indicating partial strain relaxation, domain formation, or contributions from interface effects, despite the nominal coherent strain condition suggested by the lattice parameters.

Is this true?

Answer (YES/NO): NO